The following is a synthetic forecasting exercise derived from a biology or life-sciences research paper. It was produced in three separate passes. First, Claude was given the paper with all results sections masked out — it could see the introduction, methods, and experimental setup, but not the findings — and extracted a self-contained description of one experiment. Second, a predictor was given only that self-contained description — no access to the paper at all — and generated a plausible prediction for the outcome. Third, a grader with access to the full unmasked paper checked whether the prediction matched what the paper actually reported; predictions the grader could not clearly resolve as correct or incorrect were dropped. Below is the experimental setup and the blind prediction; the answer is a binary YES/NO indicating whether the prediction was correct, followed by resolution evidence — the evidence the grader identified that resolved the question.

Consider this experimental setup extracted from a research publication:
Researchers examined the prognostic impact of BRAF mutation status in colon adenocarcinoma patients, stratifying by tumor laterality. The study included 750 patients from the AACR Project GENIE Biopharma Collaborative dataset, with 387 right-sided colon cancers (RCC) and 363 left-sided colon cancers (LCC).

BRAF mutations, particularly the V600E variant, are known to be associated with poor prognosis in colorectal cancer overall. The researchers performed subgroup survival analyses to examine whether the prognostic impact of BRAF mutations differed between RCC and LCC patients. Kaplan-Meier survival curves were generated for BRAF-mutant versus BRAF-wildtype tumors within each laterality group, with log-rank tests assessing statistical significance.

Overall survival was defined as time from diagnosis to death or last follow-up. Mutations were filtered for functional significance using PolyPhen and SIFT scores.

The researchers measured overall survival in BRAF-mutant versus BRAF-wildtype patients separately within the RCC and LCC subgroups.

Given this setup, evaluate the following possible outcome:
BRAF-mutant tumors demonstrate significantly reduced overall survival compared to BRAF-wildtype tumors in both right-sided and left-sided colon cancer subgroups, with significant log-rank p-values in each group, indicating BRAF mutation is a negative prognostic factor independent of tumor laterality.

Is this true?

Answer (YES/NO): NO